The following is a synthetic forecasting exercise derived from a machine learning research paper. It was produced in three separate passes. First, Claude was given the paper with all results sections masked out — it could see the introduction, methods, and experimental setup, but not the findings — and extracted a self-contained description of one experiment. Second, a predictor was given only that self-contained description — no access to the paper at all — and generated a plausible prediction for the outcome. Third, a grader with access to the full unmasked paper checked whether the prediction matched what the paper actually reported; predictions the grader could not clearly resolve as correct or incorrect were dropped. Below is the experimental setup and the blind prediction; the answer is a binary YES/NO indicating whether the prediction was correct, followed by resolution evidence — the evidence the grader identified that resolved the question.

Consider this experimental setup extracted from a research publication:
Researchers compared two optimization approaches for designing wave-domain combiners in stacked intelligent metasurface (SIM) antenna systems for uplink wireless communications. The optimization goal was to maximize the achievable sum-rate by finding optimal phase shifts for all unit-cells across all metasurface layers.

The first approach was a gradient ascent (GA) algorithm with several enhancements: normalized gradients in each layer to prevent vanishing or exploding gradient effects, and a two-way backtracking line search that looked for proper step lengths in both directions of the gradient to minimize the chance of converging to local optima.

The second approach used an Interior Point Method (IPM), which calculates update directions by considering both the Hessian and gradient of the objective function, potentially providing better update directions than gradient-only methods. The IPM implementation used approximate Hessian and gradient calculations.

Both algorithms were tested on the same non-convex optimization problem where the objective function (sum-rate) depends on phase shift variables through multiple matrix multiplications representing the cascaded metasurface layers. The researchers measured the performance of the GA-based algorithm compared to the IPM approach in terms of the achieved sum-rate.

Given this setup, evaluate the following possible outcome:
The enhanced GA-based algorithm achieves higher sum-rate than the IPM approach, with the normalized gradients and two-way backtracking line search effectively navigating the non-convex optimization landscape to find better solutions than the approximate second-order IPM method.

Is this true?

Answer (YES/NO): NO